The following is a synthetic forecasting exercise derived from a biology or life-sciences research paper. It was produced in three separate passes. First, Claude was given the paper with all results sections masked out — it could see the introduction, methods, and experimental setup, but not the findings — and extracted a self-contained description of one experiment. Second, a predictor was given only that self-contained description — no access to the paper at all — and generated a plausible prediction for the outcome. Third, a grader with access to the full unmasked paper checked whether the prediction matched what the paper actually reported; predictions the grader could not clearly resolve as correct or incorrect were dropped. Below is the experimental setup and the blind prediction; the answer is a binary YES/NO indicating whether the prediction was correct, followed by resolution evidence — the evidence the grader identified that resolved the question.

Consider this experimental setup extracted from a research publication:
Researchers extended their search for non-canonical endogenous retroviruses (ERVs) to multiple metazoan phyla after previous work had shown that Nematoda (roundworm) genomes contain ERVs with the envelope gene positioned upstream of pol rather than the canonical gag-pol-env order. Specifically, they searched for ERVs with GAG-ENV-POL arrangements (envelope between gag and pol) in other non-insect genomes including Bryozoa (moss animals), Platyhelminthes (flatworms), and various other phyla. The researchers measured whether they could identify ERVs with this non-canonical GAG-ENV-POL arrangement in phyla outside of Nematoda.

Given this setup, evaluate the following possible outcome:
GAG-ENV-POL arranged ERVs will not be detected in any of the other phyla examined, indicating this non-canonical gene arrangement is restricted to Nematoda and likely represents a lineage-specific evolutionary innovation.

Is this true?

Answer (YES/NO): NO